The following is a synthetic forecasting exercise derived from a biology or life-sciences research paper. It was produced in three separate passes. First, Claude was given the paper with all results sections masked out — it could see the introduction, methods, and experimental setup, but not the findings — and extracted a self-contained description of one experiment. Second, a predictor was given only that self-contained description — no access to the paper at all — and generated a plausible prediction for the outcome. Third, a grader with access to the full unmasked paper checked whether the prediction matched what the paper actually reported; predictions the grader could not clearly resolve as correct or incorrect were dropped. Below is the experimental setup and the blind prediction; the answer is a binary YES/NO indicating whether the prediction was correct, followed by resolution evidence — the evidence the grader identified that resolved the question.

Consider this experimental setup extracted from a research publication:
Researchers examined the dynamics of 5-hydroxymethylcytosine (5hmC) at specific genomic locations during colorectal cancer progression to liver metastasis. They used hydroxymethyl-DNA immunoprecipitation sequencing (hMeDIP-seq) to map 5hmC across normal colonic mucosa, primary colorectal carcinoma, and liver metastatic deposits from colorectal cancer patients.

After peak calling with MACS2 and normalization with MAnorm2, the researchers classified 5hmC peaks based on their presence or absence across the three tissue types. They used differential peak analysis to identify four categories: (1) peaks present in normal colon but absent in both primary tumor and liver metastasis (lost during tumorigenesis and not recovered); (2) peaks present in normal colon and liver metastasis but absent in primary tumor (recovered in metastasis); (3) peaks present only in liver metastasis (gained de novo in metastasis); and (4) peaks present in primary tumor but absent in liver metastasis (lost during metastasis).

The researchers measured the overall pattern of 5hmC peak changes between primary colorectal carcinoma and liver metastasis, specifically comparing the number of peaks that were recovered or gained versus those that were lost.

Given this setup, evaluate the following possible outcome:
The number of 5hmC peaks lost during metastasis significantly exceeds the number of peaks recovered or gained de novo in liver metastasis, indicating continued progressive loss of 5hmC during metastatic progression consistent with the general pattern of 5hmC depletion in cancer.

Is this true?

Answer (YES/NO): NO